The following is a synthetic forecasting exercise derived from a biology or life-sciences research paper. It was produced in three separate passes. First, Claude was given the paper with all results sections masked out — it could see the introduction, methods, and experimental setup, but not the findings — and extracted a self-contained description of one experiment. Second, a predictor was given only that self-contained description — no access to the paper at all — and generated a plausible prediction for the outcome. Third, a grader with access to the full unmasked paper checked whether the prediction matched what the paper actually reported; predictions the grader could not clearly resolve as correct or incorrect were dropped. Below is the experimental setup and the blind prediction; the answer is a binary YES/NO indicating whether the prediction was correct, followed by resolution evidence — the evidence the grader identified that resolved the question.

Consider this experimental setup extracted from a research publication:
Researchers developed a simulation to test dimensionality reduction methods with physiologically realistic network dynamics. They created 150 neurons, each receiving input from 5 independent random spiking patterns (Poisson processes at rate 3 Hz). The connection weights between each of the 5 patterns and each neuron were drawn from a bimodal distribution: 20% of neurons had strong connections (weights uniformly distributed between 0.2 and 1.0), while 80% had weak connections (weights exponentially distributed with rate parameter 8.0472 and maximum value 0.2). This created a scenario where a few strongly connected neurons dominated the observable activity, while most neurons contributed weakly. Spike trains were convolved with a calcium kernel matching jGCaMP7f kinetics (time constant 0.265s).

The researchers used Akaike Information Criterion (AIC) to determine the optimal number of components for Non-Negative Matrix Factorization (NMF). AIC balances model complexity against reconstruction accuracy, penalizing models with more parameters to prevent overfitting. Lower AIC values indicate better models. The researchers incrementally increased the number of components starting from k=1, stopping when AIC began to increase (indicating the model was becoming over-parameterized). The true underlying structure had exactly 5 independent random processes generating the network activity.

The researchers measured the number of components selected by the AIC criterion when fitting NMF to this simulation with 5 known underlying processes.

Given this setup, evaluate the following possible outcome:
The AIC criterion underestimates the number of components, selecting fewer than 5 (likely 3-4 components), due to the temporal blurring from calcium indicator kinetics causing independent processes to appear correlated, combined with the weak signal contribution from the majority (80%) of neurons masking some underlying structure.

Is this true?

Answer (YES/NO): NO